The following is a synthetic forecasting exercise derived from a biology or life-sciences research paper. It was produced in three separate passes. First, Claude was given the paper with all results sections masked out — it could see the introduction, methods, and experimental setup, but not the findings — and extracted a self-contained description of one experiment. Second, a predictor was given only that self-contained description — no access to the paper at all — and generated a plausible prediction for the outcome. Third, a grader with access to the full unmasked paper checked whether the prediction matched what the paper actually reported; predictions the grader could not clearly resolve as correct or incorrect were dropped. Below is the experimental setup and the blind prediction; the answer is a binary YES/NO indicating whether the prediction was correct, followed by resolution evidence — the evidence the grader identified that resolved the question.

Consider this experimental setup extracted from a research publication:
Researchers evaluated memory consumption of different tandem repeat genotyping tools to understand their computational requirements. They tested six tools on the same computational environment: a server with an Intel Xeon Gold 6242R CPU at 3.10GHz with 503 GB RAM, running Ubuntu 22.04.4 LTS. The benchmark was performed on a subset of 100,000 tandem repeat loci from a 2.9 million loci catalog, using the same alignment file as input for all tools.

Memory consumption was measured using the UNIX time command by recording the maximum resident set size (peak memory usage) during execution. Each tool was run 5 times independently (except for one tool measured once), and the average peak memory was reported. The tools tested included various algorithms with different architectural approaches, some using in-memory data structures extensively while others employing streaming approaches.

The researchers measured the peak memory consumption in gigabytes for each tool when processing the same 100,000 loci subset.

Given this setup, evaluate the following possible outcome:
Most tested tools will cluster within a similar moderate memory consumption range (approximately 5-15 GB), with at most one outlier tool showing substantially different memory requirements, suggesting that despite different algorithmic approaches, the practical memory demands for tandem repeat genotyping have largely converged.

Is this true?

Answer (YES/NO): NO